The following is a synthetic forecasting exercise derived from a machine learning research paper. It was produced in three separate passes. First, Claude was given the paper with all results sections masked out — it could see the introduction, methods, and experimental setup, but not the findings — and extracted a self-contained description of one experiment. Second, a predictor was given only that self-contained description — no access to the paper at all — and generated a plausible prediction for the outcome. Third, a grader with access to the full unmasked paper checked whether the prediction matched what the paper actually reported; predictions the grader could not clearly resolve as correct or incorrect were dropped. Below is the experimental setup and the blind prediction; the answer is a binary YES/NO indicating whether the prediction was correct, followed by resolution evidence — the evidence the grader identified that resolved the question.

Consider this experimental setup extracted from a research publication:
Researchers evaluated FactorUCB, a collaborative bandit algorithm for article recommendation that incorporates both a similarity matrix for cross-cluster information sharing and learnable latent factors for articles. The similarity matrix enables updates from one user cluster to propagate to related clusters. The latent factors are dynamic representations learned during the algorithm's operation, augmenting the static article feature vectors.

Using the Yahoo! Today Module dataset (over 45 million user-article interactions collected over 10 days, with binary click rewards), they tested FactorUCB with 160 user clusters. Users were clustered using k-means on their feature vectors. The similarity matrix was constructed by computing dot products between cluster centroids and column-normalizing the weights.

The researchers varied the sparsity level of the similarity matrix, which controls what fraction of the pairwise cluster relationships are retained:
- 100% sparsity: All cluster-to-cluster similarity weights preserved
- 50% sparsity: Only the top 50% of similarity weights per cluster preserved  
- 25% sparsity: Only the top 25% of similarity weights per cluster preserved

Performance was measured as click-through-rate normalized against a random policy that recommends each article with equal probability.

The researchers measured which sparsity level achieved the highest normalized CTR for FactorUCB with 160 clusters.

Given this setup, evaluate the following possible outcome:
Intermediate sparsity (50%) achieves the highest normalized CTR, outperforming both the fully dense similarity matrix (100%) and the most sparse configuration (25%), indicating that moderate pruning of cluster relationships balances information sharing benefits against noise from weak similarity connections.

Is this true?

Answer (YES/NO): YES